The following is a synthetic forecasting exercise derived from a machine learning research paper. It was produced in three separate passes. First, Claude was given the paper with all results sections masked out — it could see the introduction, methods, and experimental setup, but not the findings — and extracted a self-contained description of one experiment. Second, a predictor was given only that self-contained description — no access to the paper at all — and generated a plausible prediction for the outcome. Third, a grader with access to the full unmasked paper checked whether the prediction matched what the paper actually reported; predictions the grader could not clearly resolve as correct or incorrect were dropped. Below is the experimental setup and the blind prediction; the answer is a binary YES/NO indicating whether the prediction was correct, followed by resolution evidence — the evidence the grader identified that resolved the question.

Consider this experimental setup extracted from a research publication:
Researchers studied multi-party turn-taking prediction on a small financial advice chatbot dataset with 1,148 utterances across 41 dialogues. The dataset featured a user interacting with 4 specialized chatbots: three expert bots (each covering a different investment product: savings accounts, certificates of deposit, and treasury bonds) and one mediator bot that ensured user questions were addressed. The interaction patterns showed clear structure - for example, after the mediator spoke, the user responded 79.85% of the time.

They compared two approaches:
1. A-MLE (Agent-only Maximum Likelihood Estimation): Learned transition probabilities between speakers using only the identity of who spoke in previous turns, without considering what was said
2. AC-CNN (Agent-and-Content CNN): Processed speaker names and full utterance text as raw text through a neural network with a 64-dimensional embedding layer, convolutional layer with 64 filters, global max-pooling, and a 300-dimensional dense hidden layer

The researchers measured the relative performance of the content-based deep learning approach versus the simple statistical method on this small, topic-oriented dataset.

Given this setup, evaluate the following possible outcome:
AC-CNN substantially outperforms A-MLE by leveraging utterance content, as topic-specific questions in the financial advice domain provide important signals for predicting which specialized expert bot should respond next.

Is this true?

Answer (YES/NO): NO